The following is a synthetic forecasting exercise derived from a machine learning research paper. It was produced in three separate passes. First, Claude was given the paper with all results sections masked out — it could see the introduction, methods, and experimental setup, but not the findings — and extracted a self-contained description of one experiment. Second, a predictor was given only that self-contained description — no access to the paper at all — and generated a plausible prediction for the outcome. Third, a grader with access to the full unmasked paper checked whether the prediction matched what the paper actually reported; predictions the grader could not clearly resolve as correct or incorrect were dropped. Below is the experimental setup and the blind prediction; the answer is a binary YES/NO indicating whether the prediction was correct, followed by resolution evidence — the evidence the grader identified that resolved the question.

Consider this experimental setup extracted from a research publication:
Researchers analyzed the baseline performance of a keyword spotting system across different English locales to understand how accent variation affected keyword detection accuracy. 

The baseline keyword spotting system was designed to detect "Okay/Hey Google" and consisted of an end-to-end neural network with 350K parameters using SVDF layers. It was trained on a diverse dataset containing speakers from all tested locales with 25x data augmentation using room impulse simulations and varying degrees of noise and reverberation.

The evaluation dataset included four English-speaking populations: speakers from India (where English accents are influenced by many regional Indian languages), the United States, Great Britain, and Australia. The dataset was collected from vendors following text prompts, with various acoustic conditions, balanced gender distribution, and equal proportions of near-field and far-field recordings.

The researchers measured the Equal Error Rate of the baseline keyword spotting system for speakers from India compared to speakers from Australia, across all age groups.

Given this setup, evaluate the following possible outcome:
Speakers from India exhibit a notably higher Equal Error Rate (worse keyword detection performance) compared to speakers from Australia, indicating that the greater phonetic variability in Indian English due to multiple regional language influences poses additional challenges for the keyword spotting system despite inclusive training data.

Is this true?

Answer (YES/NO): YES